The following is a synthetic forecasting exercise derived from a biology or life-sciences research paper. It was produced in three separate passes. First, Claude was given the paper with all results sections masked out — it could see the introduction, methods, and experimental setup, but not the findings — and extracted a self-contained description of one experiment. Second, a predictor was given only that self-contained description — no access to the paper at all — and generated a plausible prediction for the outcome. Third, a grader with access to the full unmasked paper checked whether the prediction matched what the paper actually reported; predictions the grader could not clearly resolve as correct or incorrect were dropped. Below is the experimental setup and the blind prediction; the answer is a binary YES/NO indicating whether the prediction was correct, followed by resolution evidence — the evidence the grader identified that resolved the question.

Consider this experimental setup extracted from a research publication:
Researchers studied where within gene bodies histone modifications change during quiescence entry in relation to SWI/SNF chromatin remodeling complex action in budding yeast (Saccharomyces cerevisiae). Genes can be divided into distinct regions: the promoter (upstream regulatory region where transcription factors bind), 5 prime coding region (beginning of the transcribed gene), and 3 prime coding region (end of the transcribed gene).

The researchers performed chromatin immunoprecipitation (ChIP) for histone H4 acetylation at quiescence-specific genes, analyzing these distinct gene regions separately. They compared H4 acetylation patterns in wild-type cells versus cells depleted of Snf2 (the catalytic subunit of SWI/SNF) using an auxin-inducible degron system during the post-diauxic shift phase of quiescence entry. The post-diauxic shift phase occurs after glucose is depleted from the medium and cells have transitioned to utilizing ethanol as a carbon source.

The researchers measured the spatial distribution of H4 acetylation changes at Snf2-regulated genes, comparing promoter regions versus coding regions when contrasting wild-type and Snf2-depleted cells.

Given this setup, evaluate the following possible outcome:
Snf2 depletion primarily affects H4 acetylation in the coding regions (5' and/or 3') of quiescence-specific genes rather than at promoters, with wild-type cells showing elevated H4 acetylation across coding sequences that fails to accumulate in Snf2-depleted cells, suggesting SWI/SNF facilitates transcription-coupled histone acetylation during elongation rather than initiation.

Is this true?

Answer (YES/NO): NO